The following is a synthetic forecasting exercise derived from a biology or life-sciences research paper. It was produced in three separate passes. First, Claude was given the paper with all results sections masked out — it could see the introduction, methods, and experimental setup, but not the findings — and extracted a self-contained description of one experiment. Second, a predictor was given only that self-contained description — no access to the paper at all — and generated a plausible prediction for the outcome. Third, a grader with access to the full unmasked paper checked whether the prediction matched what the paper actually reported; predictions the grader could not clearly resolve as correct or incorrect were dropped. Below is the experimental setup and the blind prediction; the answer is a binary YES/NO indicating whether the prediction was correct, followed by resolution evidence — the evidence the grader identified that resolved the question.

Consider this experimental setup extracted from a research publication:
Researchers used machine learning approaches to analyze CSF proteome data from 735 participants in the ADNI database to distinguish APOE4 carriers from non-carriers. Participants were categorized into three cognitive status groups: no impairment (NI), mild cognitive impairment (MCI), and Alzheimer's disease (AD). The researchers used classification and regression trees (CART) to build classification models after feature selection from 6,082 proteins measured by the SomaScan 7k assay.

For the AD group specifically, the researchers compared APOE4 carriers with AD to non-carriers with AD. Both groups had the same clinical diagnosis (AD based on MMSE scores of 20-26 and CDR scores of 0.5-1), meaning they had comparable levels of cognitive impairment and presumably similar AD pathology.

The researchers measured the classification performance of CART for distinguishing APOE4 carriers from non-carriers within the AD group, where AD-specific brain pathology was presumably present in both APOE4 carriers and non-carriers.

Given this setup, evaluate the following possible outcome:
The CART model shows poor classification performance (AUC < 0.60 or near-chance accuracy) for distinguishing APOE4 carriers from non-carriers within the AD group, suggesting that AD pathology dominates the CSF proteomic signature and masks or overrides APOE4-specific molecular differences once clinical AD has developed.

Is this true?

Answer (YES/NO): NO